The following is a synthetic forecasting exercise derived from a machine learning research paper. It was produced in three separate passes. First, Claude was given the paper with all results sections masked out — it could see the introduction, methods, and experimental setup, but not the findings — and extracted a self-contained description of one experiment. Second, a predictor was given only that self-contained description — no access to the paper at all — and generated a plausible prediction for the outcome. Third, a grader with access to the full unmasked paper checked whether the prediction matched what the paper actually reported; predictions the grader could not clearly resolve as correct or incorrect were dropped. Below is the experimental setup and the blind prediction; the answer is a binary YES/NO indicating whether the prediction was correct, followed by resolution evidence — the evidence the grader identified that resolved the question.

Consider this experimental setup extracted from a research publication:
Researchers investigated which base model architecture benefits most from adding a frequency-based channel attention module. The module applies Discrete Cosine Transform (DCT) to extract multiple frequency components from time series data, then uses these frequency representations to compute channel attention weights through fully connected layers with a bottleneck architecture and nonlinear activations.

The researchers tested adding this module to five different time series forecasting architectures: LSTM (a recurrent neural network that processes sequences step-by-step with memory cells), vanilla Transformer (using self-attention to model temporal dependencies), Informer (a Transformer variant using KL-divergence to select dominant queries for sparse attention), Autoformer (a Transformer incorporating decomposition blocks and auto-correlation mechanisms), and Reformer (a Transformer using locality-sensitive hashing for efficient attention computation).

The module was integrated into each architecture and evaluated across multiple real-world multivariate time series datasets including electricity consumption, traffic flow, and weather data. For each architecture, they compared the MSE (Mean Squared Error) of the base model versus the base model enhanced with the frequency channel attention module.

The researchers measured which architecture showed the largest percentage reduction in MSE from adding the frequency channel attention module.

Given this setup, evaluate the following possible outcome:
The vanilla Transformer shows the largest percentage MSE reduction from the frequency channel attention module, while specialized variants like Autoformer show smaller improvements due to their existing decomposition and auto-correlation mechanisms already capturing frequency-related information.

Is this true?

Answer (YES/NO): NO